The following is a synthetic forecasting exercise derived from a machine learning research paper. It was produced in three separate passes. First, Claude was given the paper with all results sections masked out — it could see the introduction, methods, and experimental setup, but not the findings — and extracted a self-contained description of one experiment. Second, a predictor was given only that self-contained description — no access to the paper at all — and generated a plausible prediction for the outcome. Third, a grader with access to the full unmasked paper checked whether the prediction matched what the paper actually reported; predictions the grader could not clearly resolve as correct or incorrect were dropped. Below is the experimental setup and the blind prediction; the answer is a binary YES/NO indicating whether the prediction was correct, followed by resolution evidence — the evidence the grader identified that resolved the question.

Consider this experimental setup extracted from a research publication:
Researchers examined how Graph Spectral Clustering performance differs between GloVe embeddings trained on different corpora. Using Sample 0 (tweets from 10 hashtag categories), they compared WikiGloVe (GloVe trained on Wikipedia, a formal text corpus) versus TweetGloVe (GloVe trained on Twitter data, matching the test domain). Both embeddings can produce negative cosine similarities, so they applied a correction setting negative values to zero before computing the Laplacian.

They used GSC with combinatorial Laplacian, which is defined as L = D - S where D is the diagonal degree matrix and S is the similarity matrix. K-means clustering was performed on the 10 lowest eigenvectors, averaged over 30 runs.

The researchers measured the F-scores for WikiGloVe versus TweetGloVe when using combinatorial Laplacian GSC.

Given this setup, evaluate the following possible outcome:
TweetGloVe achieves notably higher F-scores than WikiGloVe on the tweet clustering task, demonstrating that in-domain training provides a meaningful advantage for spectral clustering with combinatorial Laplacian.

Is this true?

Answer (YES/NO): NO